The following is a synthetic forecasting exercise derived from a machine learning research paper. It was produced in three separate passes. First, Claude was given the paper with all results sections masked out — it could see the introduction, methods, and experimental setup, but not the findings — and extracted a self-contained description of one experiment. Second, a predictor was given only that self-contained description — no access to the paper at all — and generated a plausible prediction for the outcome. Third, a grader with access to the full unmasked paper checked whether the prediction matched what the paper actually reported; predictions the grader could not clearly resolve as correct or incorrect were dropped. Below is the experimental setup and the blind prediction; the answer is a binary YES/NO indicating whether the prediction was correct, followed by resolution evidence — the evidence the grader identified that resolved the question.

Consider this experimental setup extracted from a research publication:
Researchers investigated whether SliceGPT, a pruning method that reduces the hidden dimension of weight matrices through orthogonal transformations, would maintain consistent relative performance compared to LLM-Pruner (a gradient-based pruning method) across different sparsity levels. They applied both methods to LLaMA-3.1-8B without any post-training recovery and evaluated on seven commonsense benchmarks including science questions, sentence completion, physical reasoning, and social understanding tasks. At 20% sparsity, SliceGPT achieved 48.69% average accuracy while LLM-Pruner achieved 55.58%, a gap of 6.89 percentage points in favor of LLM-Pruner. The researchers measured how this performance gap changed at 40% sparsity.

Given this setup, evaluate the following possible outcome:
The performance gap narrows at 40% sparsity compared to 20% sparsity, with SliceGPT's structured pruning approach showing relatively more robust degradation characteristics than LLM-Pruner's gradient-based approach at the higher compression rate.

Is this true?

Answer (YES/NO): YES